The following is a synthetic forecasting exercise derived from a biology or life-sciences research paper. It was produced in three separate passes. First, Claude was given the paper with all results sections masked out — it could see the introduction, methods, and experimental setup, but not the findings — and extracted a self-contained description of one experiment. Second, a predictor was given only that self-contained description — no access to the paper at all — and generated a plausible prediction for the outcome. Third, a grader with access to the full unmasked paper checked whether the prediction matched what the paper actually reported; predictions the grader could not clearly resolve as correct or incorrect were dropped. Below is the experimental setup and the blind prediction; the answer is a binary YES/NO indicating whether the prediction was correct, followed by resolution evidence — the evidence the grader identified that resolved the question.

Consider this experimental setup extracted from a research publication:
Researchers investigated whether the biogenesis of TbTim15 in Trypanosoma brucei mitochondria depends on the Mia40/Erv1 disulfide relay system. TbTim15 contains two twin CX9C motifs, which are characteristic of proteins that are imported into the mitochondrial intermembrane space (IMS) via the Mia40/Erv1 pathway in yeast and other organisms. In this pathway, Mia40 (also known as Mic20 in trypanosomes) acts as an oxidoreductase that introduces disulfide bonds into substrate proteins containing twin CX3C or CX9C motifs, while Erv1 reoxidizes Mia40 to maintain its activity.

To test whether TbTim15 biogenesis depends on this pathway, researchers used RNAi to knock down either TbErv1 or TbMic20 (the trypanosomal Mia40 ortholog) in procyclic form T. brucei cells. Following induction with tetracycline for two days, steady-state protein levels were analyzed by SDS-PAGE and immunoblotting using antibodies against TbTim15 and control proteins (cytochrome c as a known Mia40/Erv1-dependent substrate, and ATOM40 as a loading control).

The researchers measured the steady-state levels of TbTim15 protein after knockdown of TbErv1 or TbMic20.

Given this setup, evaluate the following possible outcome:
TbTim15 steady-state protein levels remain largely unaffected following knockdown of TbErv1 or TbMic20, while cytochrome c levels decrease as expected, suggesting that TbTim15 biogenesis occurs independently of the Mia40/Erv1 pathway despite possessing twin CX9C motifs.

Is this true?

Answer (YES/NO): NO